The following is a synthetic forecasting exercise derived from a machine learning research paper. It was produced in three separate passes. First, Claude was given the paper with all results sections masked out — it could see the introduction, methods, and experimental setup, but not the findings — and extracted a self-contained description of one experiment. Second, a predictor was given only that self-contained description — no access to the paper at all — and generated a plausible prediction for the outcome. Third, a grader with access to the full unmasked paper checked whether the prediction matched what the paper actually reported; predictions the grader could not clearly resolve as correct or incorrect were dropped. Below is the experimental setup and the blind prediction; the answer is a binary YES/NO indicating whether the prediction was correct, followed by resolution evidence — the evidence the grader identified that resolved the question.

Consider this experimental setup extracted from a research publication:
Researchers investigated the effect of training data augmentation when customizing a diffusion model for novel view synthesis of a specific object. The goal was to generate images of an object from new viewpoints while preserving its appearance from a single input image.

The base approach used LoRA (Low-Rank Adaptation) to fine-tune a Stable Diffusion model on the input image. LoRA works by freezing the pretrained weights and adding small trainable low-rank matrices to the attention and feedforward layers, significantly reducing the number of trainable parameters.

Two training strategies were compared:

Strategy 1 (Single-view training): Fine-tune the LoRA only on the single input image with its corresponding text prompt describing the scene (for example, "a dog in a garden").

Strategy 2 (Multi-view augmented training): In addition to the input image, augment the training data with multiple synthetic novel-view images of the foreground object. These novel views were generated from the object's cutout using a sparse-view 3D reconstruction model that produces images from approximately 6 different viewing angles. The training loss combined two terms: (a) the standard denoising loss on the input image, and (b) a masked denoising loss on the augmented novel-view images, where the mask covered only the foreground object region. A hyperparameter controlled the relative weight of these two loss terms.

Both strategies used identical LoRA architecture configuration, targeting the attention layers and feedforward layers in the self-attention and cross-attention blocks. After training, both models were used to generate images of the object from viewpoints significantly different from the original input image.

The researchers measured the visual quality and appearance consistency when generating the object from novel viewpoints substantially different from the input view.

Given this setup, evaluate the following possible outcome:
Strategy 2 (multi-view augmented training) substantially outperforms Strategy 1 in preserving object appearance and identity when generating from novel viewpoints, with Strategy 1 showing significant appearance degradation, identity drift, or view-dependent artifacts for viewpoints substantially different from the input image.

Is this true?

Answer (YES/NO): YES